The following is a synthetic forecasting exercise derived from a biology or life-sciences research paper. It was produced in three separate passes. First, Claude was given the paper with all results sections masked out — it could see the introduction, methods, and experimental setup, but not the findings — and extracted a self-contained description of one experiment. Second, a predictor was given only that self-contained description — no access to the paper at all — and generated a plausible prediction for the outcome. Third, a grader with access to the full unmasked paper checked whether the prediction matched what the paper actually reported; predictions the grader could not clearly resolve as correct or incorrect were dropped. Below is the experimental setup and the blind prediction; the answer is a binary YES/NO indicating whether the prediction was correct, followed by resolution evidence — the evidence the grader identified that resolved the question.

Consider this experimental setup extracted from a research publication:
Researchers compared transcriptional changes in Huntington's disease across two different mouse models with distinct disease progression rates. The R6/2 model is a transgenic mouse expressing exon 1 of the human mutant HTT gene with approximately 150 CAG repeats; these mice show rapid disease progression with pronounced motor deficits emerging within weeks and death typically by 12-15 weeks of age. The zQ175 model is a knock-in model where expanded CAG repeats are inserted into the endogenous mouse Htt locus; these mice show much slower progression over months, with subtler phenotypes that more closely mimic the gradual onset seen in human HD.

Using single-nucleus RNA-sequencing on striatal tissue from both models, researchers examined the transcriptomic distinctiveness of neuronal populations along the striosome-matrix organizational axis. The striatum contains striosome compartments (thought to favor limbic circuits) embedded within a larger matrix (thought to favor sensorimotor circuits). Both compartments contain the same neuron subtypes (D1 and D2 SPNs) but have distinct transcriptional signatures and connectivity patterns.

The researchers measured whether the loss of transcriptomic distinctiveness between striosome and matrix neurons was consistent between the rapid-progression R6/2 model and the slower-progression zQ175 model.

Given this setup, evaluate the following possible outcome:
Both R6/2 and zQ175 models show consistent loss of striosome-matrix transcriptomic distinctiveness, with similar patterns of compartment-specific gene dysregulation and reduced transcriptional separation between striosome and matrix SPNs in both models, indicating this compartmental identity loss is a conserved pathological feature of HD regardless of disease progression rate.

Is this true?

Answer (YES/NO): YES